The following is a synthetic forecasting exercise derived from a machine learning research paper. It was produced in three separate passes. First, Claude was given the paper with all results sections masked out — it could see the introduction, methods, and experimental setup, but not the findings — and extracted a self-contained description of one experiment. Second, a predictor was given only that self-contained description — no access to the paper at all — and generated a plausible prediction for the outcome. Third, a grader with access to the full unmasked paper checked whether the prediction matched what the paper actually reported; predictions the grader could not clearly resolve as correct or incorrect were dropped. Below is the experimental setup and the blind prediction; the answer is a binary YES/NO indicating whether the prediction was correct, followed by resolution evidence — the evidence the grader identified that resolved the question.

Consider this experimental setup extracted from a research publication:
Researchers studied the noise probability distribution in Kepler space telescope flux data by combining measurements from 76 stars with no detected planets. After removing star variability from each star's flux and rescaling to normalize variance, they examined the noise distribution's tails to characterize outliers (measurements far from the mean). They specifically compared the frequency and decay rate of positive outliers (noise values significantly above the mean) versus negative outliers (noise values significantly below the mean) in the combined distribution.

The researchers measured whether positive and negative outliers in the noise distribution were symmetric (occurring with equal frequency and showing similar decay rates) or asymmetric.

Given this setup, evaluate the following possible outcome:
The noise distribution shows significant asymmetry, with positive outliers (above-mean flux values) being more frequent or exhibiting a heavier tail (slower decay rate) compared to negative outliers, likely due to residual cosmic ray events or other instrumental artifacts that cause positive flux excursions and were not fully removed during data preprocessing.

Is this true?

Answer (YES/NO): YES